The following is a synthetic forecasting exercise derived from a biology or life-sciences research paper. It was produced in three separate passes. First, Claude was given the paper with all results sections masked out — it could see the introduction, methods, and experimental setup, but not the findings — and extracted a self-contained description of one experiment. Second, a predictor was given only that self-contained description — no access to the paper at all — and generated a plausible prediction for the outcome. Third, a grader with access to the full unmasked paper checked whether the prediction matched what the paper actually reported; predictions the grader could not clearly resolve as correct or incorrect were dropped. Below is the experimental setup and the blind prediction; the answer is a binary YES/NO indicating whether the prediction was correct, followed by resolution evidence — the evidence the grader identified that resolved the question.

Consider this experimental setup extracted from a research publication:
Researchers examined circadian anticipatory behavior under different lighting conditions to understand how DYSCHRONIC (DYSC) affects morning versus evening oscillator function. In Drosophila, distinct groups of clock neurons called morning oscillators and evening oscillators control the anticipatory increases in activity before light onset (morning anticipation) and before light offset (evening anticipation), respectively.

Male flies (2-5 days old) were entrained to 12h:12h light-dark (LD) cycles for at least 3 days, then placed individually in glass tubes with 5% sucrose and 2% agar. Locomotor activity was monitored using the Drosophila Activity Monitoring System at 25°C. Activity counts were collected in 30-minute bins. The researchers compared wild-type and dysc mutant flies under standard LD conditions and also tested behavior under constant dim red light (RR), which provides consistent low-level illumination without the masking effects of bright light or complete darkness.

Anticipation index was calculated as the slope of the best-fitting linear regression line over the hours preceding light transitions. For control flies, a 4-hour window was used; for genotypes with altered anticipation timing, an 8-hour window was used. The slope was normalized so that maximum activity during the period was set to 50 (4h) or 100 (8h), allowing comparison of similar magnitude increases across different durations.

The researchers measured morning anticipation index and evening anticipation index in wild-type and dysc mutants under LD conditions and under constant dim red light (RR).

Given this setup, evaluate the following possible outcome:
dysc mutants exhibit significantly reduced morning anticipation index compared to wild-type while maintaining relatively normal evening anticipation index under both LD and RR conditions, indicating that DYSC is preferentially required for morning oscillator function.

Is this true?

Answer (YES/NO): NO